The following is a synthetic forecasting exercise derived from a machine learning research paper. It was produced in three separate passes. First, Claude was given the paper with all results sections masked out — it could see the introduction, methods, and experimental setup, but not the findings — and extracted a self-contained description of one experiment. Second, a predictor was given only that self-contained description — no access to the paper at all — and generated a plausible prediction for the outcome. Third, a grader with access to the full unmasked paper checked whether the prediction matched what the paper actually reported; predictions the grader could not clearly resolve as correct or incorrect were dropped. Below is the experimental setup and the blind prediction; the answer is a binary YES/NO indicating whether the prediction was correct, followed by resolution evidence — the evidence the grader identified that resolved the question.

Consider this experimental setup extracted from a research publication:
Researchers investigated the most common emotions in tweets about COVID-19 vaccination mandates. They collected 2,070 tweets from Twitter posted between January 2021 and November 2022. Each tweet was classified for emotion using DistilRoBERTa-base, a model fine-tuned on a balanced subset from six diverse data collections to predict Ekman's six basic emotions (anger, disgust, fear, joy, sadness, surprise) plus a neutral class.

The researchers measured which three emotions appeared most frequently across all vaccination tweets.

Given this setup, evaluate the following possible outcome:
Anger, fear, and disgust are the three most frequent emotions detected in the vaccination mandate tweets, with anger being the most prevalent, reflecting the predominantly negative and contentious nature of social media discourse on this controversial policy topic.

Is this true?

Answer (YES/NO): NO